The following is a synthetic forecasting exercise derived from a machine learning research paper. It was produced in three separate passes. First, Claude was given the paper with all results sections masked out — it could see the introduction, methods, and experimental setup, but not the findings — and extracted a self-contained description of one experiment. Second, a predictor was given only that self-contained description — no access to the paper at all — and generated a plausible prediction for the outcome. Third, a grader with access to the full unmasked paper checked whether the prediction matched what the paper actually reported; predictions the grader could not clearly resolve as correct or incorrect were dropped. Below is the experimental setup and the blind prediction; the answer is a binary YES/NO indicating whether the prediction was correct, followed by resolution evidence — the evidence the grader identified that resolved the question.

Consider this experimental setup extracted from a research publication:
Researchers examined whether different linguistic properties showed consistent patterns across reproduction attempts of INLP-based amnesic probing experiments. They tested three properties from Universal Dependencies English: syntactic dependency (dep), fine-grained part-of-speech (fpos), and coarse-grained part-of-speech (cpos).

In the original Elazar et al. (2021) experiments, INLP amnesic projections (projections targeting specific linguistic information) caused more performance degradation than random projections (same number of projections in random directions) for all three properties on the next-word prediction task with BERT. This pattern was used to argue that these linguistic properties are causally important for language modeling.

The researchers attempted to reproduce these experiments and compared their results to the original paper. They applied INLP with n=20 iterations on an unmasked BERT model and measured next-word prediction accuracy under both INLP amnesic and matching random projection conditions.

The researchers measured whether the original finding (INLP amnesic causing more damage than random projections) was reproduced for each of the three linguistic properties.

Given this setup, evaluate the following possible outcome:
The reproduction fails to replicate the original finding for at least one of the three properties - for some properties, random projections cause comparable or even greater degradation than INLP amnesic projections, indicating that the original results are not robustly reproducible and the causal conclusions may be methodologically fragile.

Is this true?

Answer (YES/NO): YES